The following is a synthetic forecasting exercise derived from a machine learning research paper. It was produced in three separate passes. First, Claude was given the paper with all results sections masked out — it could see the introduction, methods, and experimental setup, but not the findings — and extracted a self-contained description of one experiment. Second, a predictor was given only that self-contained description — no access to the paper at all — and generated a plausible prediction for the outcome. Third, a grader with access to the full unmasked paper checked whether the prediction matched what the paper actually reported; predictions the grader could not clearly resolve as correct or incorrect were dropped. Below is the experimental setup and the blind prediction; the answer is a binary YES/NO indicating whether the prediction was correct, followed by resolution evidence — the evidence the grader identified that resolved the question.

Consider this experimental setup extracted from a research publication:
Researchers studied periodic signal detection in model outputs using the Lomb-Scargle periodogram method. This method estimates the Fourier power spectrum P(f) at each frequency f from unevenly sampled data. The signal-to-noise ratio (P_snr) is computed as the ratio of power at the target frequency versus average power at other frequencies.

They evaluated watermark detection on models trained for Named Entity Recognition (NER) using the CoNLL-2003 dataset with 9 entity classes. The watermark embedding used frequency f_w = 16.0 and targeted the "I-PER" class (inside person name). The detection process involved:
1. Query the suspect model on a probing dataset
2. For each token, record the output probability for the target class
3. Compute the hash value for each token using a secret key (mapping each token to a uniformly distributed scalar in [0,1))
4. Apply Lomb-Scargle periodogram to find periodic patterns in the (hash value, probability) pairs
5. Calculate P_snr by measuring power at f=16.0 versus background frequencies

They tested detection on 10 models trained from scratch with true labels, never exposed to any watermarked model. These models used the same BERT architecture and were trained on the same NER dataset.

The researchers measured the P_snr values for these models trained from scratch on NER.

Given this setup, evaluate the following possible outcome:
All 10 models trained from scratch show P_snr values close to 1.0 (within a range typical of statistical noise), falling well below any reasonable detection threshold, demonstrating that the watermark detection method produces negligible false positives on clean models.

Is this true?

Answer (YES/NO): NO